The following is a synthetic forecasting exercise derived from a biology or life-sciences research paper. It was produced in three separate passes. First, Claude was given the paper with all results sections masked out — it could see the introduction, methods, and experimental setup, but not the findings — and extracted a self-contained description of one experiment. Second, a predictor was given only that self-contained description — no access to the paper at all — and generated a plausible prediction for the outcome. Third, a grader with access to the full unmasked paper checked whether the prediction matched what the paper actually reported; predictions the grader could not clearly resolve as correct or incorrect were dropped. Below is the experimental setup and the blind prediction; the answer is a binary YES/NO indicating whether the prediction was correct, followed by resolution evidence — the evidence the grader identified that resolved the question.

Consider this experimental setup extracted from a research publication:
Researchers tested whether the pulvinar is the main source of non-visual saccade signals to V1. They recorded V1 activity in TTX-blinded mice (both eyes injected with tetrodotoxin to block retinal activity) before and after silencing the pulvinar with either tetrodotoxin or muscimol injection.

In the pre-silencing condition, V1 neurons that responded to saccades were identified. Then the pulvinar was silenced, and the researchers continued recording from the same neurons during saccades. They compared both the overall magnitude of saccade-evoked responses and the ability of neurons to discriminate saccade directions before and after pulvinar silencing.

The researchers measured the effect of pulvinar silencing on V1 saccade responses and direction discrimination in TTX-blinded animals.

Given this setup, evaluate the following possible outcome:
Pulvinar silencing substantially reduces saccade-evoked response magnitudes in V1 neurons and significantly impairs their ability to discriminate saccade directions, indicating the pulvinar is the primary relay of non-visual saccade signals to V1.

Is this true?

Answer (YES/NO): YES